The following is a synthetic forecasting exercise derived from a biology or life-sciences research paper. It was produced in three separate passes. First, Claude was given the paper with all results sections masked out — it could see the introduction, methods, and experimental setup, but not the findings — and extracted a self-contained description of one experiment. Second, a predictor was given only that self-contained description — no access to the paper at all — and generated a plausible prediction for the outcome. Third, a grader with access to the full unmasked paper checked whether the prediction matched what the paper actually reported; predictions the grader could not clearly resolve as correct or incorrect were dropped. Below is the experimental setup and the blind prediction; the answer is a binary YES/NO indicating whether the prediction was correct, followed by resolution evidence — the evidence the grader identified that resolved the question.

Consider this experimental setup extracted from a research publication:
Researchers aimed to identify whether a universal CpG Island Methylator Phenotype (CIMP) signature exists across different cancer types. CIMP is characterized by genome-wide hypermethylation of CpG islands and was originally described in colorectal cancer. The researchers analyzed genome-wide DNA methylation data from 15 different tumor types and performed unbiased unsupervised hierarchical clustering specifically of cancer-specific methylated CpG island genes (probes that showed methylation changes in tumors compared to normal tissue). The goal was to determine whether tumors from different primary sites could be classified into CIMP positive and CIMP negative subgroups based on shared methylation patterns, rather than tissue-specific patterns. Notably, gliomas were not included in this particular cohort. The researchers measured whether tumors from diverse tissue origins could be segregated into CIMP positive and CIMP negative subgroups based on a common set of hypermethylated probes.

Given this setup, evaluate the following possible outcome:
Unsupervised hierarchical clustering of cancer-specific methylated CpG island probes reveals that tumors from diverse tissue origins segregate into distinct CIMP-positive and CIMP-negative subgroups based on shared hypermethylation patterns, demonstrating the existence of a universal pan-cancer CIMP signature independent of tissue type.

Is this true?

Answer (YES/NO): YES